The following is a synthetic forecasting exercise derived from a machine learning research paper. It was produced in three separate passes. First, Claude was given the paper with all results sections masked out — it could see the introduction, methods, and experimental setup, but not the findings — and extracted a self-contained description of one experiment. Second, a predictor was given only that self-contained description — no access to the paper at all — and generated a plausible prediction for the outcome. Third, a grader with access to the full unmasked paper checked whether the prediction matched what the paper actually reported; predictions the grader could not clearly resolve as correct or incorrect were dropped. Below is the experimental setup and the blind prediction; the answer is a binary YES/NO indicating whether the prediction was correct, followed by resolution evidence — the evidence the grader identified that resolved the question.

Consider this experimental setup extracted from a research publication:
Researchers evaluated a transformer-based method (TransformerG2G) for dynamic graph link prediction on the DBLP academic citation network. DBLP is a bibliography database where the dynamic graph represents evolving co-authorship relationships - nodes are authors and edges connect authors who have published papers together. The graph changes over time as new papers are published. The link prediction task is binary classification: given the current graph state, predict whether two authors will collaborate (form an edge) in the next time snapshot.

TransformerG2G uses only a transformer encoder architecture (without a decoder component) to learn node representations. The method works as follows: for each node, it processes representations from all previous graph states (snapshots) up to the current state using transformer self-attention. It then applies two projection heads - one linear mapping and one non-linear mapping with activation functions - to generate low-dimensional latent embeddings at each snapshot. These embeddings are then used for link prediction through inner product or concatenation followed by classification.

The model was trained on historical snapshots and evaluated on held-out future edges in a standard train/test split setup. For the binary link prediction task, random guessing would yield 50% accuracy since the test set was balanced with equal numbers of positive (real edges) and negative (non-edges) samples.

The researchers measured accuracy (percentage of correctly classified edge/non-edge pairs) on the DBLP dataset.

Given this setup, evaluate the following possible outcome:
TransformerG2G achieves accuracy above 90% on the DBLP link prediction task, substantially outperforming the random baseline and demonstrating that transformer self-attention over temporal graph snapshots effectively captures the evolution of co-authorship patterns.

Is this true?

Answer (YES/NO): NO